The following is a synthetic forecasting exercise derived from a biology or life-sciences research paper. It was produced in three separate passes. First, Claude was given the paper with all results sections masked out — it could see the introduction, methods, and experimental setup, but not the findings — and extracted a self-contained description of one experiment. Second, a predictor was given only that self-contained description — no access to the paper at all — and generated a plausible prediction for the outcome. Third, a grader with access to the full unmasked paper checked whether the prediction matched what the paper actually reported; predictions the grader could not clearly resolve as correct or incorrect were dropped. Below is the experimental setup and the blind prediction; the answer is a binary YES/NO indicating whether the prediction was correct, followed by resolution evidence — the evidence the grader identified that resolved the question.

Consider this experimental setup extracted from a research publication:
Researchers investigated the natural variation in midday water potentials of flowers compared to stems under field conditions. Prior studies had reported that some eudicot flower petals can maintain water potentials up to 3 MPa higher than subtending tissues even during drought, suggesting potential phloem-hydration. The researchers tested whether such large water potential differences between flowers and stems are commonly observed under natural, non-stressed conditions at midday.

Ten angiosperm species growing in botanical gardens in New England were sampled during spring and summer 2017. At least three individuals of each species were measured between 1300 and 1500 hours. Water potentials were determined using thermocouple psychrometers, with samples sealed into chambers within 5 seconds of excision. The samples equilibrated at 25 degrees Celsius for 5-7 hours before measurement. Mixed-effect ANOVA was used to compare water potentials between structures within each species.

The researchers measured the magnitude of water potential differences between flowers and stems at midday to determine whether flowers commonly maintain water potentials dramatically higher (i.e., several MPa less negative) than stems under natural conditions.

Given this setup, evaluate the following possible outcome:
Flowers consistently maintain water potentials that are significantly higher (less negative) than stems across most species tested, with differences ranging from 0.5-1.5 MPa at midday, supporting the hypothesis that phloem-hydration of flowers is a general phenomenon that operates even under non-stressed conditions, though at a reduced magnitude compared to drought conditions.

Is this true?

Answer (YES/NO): NO